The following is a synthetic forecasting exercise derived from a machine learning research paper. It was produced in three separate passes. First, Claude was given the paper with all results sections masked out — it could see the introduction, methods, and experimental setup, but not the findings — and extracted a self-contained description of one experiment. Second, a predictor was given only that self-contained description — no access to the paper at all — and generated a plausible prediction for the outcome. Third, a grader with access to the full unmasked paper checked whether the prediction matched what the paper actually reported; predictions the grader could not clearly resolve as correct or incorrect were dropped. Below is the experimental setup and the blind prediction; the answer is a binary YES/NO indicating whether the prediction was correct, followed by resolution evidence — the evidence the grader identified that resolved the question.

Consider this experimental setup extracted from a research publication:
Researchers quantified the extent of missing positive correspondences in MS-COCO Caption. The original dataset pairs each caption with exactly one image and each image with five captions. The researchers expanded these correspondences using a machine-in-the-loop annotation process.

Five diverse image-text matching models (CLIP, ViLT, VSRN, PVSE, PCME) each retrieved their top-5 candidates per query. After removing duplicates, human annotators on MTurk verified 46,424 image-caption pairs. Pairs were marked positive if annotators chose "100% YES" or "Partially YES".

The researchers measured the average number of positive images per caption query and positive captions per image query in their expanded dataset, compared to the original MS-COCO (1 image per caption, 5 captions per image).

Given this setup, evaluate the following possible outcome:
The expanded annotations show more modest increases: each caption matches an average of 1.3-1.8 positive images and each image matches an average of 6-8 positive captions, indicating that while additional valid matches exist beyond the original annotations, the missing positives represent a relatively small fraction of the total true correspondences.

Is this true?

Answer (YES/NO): NO